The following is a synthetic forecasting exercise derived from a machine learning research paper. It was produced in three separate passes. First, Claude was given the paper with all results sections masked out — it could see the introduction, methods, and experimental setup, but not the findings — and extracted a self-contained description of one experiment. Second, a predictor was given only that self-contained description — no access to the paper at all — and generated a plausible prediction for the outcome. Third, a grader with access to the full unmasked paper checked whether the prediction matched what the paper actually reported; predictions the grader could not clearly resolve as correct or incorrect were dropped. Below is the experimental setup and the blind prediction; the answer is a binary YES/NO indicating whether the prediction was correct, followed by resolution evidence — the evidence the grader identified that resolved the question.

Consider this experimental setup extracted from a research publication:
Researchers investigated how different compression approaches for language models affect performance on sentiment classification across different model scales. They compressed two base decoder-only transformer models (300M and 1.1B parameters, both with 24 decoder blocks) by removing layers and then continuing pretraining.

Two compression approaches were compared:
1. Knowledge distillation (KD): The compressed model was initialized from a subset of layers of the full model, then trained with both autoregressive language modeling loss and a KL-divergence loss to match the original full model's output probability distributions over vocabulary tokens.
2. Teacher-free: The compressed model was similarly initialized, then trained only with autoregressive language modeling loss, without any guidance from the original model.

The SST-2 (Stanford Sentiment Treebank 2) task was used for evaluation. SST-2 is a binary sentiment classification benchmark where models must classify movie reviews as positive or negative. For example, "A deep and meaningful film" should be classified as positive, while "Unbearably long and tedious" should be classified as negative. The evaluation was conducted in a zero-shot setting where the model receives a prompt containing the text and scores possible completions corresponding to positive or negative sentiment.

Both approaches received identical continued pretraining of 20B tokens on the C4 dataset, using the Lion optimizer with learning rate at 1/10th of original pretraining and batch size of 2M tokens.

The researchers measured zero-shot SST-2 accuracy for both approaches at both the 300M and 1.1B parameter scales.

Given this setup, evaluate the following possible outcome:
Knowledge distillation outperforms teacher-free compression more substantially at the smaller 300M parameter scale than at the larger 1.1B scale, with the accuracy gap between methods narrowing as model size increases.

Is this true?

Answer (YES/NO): NO